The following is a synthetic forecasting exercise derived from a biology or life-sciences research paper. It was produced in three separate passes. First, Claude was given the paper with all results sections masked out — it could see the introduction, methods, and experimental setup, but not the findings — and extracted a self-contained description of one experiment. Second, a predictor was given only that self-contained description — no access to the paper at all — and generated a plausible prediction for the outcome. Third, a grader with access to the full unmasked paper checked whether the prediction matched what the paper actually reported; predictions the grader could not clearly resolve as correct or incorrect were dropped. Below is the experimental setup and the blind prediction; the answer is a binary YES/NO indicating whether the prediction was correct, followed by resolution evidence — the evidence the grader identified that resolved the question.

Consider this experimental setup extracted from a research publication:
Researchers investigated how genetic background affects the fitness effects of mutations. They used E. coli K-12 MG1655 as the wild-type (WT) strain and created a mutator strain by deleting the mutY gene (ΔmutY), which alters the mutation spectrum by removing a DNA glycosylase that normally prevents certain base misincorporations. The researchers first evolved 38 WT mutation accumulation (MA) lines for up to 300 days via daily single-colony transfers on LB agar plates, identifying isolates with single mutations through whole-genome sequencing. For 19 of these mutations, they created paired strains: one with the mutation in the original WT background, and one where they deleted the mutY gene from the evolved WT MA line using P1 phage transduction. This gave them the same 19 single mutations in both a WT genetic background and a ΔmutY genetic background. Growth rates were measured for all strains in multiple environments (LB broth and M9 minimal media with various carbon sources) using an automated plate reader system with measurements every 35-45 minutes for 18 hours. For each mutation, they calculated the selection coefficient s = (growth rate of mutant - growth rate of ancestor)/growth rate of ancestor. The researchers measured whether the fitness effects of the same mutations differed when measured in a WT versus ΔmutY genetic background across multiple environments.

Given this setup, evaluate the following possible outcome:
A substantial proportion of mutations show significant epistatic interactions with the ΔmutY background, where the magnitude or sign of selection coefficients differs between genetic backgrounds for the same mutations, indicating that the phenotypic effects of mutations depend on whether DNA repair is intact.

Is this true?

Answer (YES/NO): NO